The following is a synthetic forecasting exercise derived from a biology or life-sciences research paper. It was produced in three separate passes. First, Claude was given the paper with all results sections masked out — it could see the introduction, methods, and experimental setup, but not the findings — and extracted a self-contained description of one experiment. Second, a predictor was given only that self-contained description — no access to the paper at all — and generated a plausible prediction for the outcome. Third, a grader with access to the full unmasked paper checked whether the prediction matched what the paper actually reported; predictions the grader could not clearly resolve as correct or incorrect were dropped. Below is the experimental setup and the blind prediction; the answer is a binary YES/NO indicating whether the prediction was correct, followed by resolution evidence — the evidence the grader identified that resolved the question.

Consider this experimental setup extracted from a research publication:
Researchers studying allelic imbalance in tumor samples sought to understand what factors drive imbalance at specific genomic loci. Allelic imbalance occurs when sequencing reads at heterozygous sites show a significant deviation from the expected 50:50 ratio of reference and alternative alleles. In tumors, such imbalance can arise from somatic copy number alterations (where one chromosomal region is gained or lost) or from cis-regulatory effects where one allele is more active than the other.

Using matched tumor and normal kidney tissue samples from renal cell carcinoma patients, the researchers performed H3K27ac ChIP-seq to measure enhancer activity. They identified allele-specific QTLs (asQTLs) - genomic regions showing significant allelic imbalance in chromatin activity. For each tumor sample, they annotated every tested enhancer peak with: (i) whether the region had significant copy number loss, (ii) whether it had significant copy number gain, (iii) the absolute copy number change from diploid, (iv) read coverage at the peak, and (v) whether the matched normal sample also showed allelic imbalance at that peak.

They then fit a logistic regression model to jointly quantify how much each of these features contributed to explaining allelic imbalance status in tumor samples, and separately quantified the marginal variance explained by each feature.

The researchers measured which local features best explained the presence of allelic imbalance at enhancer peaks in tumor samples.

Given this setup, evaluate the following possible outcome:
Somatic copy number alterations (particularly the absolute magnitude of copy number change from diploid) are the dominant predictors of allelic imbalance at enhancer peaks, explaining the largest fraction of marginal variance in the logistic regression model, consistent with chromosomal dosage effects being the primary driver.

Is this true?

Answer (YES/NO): NO